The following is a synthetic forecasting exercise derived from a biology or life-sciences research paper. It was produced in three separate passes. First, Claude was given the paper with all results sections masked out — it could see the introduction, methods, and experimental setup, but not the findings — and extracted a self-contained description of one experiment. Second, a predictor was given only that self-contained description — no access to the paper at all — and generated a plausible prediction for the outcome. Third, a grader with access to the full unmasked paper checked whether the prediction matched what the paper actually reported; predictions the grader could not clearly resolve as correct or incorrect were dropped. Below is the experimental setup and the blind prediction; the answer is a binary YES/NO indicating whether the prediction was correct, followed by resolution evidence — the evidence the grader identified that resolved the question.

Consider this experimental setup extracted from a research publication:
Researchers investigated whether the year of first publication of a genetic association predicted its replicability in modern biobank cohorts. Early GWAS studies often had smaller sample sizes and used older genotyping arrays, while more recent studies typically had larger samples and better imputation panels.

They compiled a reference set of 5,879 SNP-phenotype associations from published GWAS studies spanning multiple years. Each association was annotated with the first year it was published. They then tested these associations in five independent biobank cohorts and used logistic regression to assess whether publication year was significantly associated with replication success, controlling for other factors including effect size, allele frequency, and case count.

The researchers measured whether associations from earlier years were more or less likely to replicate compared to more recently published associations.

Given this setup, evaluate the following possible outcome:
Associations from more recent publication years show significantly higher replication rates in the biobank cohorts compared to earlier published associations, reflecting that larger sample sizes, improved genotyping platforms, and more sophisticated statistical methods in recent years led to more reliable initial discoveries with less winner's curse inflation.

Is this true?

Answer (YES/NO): NO